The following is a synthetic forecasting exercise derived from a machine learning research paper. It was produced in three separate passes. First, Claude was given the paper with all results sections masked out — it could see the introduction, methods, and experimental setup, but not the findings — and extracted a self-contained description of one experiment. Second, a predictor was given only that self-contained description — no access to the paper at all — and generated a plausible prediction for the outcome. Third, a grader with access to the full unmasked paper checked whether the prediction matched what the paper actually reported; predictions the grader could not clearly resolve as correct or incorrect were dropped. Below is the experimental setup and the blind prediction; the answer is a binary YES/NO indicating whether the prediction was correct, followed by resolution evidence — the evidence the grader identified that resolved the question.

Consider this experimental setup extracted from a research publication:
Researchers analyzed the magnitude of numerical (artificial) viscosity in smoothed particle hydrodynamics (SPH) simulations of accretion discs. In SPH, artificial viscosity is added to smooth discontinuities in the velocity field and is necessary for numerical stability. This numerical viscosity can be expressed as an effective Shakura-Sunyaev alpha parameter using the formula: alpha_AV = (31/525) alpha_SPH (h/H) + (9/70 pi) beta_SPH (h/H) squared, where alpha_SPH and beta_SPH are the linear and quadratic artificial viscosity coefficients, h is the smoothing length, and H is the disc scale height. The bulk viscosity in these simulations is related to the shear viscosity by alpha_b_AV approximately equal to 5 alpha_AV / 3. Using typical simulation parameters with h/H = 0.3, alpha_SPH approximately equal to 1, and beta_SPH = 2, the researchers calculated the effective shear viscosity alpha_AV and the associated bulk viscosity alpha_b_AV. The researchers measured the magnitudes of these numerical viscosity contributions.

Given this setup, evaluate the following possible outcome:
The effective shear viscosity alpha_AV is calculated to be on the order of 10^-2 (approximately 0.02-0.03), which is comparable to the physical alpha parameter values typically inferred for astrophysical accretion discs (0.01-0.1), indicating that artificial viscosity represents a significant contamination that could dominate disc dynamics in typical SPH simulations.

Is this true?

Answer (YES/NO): NO